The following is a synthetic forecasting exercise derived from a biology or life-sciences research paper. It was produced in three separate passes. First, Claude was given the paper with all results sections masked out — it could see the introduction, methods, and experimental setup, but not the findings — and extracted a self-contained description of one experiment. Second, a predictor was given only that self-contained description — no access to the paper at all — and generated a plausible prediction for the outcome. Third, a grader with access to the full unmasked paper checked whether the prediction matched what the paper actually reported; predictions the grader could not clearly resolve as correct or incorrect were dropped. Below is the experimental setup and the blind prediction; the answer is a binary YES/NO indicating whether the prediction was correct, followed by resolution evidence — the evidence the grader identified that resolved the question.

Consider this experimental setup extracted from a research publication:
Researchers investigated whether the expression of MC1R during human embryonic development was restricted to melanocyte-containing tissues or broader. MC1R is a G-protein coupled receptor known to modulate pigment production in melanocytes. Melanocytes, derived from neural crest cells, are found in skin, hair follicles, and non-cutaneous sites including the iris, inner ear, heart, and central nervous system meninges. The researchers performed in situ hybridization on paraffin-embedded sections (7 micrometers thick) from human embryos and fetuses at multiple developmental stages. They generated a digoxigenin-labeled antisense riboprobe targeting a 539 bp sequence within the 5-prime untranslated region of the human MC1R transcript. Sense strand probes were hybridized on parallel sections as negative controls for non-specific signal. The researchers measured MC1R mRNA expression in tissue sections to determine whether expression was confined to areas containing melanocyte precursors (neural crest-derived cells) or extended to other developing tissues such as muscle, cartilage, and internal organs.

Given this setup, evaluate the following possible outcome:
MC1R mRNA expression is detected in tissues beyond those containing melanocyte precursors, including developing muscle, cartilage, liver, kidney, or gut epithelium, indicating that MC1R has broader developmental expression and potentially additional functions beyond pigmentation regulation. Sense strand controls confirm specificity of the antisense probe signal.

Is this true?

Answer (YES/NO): YES